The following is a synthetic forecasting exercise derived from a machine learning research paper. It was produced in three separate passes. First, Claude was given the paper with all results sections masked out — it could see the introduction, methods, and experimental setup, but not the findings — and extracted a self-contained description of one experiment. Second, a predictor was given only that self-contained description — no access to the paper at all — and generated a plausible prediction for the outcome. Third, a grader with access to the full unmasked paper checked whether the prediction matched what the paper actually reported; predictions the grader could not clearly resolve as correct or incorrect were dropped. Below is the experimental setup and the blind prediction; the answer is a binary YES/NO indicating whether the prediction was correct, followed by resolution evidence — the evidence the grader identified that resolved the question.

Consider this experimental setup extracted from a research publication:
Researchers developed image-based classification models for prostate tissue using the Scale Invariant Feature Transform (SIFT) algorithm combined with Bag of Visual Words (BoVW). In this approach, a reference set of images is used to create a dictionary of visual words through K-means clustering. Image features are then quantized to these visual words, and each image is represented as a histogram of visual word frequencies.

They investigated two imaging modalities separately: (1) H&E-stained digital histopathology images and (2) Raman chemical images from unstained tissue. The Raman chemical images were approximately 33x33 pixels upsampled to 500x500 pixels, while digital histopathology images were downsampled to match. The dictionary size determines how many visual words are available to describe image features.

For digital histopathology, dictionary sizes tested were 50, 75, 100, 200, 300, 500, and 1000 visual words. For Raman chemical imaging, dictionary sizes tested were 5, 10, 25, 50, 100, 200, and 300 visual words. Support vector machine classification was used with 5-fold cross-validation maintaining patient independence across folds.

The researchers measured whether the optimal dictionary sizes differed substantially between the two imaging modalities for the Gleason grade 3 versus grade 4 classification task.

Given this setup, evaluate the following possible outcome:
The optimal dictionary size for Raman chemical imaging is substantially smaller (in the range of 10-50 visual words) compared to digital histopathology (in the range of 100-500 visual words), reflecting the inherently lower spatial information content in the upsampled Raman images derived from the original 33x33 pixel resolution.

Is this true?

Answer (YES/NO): NO